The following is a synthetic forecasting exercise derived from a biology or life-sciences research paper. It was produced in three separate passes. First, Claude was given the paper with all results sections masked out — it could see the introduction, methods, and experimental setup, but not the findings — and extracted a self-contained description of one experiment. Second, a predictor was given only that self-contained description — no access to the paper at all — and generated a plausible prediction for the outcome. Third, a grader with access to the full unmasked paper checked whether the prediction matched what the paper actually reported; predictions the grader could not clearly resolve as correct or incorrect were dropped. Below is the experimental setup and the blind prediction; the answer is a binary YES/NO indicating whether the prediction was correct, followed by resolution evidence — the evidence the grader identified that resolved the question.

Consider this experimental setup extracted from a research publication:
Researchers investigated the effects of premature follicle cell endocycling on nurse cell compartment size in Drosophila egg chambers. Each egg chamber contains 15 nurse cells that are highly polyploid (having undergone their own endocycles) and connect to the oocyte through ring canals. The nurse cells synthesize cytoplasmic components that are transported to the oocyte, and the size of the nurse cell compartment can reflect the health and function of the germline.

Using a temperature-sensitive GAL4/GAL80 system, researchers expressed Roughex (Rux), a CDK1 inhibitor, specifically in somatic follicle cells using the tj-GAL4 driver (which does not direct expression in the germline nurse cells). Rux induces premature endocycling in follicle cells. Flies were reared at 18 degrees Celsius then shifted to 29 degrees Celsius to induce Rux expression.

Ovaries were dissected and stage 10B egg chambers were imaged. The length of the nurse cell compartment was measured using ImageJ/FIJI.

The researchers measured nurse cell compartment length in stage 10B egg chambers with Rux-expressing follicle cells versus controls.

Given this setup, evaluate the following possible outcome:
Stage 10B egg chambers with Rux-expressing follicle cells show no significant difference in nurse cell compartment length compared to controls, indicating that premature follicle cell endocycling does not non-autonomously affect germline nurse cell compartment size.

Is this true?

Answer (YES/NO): NO